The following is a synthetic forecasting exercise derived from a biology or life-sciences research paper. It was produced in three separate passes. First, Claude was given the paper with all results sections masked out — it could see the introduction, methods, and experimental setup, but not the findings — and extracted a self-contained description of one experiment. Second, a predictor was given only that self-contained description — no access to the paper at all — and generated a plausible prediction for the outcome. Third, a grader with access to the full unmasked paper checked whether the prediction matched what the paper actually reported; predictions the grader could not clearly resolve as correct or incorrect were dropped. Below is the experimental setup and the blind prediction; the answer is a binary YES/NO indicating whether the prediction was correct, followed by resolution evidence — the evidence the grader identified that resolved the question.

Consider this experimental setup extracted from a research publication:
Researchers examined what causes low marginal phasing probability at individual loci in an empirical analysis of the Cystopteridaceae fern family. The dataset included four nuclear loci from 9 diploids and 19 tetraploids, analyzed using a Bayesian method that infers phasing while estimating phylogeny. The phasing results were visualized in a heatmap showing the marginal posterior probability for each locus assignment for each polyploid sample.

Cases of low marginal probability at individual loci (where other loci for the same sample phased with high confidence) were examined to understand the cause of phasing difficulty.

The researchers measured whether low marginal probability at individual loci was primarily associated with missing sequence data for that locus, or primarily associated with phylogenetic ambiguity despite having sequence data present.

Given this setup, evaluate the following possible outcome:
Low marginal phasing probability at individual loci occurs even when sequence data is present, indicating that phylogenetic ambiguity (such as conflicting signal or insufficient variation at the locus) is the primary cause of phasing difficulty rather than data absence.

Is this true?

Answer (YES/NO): NO